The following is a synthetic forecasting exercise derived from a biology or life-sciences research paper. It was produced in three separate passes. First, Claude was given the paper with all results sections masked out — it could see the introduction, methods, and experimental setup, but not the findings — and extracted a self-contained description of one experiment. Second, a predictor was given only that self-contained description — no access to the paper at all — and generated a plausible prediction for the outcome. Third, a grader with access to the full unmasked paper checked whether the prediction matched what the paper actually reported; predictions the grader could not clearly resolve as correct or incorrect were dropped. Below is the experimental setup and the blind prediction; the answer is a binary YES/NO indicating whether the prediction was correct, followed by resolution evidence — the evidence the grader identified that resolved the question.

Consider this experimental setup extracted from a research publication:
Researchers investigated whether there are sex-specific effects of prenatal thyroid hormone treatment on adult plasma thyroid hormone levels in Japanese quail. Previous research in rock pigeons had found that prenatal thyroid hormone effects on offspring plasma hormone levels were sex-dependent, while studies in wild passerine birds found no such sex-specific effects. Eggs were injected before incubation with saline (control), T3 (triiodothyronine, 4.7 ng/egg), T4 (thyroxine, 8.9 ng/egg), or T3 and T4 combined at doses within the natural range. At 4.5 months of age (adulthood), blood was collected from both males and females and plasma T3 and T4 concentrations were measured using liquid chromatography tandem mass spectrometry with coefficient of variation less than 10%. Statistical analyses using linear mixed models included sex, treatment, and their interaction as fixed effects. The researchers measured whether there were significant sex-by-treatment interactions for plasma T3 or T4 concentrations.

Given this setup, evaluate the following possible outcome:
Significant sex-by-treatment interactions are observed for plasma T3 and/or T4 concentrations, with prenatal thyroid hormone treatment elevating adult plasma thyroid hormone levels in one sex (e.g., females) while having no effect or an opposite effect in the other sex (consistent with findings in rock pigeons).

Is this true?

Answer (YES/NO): NO